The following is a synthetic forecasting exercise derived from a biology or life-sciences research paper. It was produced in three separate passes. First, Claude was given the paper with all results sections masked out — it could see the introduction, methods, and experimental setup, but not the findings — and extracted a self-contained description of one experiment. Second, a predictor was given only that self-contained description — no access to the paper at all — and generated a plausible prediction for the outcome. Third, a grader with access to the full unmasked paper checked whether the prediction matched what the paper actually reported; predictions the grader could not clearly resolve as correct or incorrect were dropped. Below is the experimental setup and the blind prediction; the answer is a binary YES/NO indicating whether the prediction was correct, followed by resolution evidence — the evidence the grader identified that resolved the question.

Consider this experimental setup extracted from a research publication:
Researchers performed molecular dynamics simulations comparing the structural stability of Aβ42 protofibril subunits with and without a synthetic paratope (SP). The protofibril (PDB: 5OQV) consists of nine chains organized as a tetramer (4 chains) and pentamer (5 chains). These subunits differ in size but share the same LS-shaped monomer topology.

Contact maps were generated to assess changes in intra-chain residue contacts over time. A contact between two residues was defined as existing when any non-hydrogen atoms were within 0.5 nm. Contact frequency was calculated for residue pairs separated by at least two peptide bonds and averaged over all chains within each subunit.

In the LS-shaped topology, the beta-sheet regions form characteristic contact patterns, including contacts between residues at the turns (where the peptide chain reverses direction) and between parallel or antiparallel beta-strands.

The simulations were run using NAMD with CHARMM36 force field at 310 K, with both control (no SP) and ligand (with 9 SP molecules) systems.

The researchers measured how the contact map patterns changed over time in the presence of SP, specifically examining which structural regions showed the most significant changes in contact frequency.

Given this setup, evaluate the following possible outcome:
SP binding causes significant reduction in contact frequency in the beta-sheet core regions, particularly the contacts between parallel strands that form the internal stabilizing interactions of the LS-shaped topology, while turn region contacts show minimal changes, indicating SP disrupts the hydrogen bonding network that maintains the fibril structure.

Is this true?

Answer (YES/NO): NO